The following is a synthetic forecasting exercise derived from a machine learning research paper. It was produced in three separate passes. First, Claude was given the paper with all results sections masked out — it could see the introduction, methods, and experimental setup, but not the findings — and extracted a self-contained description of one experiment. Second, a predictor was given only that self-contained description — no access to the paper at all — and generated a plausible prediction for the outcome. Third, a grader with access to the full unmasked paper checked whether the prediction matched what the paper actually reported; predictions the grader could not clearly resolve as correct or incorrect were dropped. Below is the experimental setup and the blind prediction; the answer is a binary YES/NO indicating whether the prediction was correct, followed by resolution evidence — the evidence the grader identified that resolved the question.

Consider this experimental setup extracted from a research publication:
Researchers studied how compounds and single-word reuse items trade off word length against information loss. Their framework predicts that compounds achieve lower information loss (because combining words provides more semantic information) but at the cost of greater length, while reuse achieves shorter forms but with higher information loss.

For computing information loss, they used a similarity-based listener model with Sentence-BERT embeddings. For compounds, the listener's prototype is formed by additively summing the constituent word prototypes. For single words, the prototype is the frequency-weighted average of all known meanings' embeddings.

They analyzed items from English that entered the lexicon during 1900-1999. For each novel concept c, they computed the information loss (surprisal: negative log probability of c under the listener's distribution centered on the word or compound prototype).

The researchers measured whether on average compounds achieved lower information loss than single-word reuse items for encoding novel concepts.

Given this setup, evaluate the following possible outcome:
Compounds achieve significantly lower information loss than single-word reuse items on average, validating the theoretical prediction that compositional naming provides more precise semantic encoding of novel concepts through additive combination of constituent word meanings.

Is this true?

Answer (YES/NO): YES